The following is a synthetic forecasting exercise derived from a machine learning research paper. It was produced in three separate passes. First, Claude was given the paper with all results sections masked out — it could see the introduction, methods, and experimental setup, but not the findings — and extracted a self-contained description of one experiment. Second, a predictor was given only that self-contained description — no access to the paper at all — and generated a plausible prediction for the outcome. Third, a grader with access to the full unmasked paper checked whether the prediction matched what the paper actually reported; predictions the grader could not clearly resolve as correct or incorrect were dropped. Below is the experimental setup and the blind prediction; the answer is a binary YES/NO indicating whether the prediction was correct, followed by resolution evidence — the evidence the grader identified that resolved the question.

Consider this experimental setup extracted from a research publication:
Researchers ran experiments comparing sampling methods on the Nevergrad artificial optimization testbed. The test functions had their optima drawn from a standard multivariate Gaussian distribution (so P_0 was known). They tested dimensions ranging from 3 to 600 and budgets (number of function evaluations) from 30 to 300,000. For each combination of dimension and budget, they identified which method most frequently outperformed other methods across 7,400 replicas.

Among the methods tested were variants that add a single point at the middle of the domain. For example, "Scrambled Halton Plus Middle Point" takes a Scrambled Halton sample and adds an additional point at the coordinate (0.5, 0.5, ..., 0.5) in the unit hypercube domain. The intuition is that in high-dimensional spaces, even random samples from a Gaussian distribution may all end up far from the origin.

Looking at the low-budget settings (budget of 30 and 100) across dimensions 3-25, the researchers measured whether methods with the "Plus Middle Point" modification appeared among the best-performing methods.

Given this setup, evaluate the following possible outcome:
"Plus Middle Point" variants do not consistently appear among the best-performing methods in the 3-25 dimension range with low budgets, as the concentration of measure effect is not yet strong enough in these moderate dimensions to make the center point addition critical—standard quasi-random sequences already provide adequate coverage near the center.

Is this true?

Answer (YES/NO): NO